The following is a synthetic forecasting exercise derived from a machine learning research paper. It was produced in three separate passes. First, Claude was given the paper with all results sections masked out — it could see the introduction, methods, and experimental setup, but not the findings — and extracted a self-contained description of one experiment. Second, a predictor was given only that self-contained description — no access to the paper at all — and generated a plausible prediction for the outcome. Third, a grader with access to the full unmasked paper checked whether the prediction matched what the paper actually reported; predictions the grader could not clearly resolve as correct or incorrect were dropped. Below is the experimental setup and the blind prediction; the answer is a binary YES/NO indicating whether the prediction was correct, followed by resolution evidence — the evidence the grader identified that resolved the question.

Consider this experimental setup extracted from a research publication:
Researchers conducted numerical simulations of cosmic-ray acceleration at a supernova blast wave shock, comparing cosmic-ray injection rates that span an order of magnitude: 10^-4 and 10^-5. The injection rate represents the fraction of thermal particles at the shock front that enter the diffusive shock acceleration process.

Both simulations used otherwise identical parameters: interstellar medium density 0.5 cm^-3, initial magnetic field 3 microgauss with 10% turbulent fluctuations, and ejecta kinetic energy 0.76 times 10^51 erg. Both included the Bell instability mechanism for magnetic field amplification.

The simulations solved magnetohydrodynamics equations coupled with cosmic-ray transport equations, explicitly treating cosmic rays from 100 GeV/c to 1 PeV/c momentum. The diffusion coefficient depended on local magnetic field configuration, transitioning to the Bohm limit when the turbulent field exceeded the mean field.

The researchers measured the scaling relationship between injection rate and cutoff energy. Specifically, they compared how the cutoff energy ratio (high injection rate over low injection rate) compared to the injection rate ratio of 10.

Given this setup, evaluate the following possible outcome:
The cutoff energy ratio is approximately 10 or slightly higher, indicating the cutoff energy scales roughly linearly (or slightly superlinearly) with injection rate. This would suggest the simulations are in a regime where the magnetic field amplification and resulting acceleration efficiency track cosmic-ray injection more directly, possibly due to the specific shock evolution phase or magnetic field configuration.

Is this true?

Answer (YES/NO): NO